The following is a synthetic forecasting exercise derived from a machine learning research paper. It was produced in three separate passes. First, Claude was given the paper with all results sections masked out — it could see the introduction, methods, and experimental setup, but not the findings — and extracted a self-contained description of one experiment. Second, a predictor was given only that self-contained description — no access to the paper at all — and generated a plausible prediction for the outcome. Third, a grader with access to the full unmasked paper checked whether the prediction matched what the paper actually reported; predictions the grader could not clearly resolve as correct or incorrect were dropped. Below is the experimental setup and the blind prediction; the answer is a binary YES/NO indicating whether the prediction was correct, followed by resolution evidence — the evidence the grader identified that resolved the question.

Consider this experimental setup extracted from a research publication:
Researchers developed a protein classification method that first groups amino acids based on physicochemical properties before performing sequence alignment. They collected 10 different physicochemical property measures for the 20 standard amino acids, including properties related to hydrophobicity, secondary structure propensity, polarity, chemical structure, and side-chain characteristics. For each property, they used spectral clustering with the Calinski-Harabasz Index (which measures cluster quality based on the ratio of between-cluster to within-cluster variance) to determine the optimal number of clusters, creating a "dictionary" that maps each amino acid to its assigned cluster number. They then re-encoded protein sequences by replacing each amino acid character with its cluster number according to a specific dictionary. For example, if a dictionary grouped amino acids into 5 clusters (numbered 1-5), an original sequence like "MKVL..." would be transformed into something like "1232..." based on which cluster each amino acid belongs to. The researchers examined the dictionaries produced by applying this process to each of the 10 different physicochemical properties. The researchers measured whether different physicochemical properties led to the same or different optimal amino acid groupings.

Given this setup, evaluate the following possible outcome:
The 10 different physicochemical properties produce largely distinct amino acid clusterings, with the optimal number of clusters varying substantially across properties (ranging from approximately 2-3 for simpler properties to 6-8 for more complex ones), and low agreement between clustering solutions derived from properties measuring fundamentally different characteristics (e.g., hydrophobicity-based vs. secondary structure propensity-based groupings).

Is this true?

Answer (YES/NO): NO